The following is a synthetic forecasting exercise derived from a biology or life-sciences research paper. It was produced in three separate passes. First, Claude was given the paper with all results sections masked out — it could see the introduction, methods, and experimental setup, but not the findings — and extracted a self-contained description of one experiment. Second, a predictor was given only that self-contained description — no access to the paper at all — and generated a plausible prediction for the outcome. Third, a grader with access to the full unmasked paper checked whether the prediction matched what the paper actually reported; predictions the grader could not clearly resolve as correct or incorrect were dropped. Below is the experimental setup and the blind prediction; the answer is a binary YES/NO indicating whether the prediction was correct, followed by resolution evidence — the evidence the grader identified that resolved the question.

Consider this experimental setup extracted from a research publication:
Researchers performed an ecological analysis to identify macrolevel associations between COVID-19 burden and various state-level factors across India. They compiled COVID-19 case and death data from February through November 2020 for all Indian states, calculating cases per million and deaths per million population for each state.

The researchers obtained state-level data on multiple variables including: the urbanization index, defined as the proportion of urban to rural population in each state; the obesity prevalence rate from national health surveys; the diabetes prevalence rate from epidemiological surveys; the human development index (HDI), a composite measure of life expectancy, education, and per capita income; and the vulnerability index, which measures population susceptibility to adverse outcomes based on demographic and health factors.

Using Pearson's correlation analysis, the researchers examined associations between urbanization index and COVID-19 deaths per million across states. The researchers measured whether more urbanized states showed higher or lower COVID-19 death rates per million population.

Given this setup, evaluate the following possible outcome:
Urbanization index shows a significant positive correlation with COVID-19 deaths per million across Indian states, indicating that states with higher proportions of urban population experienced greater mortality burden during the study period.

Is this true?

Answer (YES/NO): YES